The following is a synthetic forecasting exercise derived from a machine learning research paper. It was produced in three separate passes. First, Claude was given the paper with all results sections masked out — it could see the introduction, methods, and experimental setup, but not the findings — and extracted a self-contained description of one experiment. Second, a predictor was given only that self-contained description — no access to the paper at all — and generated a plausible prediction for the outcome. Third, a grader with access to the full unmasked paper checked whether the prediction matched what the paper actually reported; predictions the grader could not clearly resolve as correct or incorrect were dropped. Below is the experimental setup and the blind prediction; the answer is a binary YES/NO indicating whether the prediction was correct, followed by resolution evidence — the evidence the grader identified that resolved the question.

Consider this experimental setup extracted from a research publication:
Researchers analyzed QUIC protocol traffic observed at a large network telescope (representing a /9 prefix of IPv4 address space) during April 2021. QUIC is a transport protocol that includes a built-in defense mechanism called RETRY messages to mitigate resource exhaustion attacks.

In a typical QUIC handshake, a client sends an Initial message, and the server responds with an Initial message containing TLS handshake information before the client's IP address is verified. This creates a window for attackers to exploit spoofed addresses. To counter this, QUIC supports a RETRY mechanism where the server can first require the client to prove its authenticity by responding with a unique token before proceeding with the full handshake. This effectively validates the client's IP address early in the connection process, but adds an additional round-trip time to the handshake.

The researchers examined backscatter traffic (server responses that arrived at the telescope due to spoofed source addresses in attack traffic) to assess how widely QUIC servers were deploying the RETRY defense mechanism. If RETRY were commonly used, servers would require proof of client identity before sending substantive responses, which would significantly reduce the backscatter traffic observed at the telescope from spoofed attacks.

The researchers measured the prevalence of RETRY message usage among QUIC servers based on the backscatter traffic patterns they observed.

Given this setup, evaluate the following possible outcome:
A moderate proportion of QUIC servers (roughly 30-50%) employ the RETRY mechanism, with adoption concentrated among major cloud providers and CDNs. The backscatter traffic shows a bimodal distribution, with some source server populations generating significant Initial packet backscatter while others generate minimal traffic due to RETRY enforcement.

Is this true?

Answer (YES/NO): NO